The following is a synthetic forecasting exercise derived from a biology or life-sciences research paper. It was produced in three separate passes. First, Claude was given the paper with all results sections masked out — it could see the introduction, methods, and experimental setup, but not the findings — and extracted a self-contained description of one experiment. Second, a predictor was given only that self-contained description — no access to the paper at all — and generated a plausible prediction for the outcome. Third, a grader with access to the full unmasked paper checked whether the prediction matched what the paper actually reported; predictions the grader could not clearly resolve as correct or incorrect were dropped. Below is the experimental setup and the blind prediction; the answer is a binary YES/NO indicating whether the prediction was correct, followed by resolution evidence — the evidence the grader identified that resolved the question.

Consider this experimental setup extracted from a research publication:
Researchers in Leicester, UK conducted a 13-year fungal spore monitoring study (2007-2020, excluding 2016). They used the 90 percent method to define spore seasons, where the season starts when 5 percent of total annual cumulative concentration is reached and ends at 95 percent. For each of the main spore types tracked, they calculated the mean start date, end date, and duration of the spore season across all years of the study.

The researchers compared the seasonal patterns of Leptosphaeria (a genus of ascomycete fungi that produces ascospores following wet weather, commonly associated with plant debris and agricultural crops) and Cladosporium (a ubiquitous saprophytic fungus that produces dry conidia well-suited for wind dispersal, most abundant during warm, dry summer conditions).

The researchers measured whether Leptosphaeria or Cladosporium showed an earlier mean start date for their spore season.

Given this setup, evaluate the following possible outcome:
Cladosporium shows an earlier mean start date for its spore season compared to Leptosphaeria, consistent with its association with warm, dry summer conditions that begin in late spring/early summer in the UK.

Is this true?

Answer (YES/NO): NO